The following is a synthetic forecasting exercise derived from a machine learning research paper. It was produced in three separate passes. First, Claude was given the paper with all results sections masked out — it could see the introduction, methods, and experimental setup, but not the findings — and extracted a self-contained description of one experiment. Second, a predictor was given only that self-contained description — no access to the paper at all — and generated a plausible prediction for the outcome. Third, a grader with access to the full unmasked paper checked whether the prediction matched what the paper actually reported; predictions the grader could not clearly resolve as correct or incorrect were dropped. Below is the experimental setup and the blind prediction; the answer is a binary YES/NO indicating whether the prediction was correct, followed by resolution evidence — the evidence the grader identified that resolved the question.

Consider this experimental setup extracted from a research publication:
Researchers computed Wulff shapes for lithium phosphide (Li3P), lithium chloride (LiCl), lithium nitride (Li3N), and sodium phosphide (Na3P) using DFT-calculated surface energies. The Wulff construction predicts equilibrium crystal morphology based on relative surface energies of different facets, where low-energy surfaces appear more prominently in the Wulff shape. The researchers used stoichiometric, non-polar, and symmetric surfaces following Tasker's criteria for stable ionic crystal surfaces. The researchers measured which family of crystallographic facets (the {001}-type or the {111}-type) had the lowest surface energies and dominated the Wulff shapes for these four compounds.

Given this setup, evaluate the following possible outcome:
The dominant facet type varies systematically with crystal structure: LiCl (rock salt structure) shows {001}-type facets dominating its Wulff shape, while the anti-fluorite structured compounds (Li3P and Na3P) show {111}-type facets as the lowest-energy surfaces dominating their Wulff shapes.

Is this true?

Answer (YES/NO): NO